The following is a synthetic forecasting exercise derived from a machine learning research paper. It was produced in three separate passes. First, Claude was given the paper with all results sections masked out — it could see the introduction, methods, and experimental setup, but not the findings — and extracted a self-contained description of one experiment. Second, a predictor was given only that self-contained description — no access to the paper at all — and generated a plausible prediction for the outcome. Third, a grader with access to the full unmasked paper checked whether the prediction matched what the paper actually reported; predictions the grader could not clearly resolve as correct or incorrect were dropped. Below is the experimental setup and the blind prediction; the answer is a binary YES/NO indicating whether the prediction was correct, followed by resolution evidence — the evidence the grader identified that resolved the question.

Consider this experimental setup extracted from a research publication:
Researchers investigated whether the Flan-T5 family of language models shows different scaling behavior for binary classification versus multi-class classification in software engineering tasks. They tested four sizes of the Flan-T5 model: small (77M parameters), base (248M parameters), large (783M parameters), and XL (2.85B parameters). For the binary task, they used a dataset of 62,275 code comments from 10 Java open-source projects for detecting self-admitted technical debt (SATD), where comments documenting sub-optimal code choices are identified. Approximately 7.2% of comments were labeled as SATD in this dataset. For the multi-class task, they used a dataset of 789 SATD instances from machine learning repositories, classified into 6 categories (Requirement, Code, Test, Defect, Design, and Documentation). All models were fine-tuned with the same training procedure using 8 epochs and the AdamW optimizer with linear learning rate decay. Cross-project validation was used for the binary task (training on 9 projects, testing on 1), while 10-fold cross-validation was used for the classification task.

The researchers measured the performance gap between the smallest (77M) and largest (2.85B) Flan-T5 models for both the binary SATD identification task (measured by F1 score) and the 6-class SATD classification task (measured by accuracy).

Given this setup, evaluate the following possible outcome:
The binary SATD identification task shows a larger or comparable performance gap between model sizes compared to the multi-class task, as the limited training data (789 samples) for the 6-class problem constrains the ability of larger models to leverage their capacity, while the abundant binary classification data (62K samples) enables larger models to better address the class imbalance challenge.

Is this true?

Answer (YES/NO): NO